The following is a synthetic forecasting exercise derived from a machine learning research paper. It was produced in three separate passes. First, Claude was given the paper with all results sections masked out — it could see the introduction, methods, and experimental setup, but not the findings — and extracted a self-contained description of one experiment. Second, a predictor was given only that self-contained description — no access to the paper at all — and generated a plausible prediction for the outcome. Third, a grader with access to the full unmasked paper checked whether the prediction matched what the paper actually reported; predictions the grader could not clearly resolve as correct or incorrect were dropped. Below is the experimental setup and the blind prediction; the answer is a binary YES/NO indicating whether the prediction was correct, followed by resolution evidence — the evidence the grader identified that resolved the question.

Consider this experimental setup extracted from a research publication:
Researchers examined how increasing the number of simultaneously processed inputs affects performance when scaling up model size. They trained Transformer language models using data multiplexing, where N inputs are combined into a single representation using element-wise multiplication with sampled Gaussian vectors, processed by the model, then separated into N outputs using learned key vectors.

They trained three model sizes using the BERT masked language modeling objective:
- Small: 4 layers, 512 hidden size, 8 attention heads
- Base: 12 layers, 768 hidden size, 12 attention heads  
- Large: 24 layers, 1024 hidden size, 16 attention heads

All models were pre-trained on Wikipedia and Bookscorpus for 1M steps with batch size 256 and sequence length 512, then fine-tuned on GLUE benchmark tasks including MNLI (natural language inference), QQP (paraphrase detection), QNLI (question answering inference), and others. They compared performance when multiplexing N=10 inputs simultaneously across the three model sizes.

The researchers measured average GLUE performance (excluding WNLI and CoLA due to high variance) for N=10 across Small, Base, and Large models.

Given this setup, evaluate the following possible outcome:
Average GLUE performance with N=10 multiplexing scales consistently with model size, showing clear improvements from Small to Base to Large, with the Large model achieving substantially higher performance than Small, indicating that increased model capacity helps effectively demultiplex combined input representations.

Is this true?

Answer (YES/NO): NO